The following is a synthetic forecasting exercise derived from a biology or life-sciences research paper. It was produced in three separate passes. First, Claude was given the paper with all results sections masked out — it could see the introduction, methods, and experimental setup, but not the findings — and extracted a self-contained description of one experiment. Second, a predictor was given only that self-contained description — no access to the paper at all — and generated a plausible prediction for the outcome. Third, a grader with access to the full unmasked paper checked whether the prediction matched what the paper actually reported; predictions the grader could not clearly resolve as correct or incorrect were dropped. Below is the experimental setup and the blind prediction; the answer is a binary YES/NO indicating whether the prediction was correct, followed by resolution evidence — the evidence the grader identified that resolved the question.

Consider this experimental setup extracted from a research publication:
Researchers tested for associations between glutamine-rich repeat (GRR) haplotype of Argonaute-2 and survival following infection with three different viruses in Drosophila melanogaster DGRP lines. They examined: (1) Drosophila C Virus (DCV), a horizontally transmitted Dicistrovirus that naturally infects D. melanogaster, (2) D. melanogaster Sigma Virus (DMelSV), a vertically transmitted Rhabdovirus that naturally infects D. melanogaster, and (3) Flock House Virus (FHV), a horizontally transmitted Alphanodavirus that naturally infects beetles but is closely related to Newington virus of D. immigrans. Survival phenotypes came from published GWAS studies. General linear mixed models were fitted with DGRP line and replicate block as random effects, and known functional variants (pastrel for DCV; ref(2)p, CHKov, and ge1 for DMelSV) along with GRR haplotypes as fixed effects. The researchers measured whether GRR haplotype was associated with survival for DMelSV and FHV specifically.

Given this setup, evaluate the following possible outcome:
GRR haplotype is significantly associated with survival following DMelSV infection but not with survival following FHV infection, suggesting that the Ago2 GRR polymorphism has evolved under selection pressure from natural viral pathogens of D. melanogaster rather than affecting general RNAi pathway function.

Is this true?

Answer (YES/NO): NO